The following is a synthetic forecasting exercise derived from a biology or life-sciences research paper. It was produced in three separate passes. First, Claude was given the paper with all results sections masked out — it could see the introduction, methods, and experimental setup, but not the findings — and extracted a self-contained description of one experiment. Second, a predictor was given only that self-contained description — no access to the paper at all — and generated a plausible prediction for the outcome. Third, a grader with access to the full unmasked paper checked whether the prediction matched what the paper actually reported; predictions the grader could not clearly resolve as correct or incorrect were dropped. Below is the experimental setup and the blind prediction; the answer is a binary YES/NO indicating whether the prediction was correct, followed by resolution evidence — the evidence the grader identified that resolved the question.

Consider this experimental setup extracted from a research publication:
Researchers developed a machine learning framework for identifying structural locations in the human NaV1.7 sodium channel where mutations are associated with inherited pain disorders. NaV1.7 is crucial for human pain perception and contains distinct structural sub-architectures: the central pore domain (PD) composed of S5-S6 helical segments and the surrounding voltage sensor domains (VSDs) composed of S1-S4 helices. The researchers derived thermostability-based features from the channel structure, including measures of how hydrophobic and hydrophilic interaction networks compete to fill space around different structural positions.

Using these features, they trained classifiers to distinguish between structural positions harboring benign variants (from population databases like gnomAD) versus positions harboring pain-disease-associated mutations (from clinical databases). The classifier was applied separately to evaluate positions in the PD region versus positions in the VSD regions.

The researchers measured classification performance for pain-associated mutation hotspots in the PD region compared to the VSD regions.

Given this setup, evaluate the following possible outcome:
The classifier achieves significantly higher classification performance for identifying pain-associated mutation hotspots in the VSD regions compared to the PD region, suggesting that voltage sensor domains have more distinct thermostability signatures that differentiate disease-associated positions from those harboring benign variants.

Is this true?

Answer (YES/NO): NO